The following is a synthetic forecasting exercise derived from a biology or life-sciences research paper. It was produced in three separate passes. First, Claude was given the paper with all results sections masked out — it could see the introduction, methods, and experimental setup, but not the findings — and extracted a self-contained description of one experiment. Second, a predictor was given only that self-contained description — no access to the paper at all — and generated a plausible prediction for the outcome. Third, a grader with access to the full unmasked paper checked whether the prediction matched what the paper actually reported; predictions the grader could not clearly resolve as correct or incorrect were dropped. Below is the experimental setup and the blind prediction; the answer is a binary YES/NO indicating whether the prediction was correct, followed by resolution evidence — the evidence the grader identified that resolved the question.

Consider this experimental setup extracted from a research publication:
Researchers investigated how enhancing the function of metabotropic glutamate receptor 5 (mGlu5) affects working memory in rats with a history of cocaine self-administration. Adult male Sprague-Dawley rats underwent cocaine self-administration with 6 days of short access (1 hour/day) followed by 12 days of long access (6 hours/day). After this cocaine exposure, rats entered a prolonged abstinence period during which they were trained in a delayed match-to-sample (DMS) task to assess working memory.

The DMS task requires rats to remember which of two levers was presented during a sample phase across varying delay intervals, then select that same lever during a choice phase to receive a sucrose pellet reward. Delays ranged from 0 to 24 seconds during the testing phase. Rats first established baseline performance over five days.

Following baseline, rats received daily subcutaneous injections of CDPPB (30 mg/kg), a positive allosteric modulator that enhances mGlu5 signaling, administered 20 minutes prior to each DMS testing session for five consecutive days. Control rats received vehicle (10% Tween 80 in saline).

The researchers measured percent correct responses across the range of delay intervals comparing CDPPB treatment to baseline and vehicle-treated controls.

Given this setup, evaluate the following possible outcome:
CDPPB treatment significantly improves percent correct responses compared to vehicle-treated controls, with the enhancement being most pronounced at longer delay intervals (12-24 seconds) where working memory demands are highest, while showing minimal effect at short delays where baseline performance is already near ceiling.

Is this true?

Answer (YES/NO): NO